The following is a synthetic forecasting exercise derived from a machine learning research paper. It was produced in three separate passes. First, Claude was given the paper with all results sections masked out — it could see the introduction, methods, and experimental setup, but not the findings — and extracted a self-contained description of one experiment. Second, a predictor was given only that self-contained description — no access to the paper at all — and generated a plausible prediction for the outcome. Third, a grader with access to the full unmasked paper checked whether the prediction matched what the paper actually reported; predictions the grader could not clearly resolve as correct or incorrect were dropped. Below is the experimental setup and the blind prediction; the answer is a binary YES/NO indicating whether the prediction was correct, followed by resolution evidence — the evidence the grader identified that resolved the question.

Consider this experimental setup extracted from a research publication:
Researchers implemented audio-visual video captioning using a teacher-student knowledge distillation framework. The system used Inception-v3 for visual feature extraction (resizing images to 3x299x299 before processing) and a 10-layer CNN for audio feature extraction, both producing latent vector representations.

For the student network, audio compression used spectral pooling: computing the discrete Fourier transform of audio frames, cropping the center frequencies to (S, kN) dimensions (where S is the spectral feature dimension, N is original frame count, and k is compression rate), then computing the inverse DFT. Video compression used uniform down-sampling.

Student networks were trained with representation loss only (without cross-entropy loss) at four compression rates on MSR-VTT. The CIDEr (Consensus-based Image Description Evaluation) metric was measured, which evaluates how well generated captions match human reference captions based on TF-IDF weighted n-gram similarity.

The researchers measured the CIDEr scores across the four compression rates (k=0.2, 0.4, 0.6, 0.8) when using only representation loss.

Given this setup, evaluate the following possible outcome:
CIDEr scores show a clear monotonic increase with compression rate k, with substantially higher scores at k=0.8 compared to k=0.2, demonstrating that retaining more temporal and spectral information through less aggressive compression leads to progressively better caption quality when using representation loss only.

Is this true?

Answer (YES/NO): NO